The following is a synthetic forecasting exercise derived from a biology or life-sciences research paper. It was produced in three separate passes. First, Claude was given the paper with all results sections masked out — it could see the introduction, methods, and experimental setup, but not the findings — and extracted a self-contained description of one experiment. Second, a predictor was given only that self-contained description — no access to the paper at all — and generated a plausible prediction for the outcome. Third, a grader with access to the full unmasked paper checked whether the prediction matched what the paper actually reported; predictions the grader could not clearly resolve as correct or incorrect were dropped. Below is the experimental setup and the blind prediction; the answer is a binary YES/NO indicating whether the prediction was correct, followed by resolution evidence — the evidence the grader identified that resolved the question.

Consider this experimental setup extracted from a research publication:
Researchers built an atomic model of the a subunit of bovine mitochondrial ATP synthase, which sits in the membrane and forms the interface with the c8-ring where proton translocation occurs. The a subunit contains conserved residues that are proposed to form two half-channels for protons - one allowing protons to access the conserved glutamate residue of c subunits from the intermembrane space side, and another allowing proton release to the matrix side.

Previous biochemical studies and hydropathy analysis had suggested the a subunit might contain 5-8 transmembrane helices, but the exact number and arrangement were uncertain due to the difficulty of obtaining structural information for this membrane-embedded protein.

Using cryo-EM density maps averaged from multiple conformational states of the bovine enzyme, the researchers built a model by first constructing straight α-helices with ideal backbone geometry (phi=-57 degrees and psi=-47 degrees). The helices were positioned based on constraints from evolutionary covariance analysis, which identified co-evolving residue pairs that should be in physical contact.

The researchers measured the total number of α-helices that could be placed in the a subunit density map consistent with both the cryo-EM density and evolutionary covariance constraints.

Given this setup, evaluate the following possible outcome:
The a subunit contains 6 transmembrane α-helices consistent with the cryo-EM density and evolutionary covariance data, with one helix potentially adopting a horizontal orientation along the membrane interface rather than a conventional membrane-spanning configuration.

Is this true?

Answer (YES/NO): YES